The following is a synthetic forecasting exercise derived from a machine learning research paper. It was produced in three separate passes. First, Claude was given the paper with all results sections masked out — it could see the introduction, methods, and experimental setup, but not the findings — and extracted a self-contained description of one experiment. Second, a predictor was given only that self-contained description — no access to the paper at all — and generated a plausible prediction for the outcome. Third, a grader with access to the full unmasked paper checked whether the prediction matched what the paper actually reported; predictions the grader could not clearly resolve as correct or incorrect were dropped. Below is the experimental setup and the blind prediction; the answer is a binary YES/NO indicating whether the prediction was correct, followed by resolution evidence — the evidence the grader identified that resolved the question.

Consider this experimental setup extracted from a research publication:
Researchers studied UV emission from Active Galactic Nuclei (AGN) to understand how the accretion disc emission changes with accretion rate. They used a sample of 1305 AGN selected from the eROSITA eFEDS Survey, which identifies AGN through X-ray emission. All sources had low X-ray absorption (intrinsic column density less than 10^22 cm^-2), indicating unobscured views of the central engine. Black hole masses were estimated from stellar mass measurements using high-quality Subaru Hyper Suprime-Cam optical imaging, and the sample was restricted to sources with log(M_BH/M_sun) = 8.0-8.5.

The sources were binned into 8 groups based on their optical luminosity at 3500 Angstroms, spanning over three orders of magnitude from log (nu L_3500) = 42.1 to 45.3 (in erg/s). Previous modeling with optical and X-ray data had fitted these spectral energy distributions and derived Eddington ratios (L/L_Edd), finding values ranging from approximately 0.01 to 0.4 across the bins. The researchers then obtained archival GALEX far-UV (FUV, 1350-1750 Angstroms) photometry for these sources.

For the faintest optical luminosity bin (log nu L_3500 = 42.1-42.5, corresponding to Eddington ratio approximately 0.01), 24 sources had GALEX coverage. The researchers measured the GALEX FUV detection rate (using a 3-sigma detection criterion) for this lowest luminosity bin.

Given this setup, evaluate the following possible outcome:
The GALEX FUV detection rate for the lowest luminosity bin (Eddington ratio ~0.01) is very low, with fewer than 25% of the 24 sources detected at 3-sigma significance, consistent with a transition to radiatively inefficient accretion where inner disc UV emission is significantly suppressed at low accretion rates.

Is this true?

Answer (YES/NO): YES